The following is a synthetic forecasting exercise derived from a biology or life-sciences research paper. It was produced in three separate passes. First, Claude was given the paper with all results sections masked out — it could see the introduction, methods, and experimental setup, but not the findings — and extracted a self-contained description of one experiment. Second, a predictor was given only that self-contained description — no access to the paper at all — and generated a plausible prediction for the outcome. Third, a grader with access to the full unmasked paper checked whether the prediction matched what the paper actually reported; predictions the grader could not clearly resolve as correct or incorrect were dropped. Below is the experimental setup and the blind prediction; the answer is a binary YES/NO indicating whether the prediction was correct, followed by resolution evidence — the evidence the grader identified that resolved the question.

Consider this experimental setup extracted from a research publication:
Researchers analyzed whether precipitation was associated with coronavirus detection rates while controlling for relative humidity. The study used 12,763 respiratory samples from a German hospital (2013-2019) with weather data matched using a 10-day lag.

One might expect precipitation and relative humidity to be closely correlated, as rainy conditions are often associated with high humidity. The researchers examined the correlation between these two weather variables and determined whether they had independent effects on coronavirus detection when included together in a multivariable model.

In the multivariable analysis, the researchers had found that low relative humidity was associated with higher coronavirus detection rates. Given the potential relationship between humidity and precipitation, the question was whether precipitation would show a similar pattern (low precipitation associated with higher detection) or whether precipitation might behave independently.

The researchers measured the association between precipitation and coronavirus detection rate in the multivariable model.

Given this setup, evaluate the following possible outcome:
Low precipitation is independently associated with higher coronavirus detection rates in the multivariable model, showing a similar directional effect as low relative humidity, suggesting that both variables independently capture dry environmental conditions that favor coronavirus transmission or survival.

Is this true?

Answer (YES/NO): NO